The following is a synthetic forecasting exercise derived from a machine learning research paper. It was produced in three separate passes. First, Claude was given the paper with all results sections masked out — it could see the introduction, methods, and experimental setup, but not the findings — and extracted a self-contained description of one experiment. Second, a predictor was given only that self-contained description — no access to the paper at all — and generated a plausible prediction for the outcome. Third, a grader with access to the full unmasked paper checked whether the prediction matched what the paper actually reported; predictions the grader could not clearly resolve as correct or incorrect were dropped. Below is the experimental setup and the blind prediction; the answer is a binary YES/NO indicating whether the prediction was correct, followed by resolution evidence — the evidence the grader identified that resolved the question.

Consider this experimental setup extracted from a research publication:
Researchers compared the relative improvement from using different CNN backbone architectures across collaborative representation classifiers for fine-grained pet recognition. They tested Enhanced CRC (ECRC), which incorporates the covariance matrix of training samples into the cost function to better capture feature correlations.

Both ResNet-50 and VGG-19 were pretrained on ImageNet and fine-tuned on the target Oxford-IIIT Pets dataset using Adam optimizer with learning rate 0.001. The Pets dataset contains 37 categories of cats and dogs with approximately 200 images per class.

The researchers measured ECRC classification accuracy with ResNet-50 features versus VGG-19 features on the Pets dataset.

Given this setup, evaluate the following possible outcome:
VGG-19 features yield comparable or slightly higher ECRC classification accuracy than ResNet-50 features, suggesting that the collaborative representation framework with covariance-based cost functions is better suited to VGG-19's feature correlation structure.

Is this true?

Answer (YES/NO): NO